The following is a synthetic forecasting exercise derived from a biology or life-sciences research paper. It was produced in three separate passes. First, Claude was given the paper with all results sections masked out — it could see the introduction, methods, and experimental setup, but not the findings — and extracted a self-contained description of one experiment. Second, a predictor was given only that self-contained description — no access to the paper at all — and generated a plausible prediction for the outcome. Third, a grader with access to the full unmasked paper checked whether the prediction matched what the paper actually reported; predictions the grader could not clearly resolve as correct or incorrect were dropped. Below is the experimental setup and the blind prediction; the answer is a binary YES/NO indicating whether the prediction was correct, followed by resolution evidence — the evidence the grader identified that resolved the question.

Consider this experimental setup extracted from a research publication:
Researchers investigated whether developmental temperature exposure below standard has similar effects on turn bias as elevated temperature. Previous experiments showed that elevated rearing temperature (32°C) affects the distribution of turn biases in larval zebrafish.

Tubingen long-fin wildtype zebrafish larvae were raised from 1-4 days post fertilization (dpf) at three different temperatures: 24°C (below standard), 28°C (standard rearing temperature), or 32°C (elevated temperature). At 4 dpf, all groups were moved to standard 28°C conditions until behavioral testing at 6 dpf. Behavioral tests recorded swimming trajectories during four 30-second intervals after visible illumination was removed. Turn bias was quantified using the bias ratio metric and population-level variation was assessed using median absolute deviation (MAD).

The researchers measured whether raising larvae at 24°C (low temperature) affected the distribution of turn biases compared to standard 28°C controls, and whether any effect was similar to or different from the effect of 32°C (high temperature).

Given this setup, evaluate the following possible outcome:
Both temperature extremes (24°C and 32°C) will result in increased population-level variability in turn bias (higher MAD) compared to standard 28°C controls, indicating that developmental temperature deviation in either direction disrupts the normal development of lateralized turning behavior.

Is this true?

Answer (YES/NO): NO